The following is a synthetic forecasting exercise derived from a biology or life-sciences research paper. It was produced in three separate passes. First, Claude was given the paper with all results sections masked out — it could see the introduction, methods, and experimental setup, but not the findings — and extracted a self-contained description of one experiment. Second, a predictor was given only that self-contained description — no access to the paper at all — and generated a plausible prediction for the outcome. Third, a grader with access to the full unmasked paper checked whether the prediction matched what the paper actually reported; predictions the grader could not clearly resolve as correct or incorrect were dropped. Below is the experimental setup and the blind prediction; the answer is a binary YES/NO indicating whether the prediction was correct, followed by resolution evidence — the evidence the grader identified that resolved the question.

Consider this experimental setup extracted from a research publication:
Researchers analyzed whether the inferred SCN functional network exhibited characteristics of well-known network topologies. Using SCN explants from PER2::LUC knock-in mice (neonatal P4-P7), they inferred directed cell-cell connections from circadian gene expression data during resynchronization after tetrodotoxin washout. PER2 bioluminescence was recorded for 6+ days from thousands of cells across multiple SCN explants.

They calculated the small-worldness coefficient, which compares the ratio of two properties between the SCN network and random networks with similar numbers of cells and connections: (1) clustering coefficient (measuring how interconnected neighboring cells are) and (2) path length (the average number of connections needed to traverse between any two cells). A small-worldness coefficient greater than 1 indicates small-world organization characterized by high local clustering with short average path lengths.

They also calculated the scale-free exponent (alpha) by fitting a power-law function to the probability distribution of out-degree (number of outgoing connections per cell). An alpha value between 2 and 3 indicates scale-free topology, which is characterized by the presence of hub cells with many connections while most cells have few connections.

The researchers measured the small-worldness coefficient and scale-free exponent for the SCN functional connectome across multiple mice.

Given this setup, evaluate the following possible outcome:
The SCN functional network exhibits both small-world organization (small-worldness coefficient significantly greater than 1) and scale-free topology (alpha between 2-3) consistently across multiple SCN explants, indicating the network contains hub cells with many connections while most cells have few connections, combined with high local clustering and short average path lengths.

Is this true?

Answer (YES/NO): NO